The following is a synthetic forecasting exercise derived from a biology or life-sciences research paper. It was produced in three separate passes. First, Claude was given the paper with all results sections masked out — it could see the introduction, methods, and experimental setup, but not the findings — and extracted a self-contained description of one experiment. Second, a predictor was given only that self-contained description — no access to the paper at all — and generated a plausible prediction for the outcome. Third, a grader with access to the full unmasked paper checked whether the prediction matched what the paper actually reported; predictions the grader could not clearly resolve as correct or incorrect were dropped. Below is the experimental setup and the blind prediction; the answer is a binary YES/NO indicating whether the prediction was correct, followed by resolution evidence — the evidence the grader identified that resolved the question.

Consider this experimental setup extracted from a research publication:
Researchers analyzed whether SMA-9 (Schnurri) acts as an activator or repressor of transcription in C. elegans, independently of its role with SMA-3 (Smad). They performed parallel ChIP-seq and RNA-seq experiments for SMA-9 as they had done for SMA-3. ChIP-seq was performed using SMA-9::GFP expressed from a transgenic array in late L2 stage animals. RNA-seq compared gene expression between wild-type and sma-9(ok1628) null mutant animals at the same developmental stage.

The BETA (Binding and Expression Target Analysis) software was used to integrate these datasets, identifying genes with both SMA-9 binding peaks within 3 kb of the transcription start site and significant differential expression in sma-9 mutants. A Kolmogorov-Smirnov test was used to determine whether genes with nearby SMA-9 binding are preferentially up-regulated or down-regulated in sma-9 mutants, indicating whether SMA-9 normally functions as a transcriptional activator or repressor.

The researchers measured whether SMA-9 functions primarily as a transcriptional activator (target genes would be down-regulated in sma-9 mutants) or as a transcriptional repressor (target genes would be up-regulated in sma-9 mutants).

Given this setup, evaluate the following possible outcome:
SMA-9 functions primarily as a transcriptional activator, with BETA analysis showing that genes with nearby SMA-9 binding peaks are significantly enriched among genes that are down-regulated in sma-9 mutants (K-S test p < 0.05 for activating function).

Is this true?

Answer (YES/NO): NO